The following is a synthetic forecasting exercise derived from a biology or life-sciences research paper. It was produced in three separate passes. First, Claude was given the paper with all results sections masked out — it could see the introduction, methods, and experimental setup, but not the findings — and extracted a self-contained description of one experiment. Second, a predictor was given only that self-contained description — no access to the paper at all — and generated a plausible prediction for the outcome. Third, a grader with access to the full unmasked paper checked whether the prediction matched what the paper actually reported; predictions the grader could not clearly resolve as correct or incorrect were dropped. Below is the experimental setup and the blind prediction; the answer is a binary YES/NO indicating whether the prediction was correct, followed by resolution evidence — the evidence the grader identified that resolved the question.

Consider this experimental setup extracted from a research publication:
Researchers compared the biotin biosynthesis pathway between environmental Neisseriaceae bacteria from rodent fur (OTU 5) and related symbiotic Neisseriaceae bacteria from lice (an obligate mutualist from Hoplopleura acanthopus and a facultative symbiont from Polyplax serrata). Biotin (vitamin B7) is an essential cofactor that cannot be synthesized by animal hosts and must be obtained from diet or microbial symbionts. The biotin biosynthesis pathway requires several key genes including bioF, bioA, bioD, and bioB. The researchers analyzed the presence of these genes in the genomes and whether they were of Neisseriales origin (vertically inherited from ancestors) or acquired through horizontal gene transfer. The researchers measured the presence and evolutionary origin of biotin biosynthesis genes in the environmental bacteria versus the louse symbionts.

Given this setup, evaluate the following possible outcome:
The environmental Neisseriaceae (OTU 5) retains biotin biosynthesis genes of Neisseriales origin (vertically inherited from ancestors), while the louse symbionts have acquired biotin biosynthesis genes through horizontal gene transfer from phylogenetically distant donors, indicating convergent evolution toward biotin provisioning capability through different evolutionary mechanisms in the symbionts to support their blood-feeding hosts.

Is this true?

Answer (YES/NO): NO